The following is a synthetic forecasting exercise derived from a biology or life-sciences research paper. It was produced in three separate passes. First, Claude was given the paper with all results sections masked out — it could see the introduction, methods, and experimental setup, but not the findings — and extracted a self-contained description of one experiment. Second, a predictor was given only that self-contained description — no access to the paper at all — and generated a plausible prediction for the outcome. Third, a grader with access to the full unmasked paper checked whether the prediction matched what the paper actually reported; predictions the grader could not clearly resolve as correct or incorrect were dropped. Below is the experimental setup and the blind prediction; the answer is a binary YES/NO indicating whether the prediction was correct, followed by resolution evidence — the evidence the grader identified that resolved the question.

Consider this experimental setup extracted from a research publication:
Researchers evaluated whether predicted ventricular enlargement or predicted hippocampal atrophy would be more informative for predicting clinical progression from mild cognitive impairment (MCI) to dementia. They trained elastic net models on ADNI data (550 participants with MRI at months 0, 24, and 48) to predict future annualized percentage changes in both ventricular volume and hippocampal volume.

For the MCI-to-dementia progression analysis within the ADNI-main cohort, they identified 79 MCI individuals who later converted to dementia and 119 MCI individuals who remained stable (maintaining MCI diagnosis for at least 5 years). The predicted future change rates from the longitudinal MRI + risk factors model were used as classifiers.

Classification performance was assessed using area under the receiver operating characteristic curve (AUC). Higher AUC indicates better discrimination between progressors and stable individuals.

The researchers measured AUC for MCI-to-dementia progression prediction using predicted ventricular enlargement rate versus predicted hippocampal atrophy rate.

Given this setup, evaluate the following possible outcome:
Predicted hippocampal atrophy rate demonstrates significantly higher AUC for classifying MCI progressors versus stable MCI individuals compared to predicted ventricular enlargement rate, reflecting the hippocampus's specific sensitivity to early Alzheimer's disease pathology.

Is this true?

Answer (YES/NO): NO